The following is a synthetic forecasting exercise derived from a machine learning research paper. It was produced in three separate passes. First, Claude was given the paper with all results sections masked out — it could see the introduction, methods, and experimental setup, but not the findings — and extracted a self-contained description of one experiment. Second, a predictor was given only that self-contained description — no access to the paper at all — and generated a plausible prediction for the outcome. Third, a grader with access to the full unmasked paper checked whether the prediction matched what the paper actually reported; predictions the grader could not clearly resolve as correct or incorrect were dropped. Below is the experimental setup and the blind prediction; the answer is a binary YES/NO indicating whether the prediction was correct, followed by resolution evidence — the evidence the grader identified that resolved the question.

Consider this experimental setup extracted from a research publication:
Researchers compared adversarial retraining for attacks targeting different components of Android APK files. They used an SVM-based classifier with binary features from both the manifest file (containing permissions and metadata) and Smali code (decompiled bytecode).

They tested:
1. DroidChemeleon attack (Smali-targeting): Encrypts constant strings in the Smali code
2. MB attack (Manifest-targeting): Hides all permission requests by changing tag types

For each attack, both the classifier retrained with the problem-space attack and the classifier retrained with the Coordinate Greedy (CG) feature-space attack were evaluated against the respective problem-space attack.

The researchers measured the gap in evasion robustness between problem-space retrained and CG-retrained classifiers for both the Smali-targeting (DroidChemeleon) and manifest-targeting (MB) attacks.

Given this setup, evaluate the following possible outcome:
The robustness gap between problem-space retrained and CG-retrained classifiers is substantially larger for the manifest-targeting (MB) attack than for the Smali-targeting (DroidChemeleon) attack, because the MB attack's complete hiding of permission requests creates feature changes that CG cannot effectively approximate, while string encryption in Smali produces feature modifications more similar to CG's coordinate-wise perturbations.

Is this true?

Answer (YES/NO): YES